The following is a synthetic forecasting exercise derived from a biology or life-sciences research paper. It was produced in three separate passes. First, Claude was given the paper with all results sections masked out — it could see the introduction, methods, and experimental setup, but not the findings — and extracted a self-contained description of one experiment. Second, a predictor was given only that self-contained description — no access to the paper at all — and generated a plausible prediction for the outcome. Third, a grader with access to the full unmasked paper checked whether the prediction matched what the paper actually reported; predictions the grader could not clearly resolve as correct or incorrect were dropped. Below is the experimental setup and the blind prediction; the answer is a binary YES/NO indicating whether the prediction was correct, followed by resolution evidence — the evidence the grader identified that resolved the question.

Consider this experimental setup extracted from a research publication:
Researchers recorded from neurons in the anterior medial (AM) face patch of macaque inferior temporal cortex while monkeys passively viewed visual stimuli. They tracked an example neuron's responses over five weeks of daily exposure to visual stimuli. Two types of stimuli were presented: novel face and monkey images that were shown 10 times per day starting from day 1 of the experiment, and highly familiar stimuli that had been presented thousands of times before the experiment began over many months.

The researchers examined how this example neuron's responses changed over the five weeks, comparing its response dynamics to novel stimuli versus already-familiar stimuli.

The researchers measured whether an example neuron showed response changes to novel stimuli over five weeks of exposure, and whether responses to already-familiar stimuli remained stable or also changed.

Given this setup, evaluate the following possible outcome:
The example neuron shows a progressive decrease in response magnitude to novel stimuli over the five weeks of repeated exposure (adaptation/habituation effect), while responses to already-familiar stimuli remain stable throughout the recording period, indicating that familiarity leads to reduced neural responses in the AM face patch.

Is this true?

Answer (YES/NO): YES